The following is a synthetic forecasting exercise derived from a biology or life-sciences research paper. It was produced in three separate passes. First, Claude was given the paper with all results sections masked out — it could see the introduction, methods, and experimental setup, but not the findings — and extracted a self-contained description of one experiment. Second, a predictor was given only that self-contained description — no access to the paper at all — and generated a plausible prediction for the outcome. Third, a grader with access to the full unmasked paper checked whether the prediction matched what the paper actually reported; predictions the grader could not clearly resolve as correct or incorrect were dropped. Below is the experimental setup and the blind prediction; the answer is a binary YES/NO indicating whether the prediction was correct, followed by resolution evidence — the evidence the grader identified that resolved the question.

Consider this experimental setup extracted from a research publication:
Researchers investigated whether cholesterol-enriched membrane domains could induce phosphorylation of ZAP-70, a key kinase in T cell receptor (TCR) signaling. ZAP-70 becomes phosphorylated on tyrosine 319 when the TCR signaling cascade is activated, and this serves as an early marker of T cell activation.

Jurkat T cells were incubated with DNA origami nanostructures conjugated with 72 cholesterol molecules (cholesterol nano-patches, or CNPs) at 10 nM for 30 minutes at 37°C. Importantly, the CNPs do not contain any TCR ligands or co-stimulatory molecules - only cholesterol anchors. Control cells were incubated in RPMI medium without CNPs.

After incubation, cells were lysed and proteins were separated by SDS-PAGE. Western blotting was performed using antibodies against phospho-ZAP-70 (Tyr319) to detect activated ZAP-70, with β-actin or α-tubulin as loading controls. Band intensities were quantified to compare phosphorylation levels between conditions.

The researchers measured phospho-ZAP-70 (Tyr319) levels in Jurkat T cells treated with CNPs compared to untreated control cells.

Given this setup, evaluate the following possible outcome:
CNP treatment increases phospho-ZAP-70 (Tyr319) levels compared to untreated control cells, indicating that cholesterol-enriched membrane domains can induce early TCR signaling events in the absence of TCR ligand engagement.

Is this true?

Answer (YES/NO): YES